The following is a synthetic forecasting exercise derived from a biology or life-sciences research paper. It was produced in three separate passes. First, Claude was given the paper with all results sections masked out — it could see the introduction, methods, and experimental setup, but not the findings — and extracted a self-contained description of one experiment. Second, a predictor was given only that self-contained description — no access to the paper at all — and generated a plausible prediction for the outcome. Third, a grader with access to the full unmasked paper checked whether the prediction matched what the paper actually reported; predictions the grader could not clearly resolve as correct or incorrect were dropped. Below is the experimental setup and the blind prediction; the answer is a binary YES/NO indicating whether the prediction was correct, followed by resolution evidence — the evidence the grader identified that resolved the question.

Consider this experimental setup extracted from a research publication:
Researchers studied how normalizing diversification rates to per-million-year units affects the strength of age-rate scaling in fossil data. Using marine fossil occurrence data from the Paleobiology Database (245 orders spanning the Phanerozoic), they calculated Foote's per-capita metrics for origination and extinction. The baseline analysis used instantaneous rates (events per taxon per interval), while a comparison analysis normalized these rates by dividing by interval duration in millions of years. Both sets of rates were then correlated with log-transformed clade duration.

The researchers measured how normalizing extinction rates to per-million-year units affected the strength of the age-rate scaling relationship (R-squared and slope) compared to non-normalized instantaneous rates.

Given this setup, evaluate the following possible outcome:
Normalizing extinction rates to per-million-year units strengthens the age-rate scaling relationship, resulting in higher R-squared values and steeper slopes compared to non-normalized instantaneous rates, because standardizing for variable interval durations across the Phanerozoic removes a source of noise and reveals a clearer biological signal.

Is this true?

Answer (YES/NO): YES